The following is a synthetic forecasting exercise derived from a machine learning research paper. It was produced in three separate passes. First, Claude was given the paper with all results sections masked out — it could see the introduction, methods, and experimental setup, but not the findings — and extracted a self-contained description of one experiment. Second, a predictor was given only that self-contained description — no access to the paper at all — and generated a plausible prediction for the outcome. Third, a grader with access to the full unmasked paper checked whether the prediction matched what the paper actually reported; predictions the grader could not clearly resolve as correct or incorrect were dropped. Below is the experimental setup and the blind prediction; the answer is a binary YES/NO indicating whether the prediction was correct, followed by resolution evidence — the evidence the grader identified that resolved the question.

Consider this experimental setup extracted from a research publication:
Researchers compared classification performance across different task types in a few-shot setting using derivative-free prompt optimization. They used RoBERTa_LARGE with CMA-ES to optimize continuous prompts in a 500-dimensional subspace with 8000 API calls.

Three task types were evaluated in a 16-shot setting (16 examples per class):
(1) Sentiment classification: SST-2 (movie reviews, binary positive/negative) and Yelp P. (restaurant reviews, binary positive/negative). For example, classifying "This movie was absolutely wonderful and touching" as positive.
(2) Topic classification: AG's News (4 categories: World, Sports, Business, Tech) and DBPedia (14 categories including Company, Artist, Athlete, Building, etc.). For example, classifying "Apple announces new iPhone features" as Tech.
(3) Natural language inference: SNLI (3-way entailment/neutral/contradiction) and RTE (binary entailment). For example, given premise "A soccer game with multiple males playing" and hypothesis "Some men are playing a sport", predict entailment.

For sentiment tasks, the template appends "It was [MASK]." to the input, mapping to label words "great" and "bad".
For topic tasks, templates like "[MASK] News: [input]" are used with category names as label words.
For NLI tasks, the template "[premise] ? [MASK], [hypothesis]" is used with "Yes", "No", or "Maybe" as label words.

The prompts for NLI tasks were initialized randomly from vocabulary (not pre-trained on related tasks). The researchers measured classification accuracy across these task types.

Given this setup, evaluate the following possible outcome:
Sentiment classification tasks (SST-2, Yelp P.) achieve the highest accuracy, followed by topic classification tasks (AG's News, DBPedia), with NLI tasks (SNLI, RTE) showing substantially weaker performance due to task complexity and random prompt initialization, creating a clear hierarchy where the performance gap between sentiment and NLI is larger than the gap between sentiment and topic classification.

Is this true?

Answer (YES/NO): YES